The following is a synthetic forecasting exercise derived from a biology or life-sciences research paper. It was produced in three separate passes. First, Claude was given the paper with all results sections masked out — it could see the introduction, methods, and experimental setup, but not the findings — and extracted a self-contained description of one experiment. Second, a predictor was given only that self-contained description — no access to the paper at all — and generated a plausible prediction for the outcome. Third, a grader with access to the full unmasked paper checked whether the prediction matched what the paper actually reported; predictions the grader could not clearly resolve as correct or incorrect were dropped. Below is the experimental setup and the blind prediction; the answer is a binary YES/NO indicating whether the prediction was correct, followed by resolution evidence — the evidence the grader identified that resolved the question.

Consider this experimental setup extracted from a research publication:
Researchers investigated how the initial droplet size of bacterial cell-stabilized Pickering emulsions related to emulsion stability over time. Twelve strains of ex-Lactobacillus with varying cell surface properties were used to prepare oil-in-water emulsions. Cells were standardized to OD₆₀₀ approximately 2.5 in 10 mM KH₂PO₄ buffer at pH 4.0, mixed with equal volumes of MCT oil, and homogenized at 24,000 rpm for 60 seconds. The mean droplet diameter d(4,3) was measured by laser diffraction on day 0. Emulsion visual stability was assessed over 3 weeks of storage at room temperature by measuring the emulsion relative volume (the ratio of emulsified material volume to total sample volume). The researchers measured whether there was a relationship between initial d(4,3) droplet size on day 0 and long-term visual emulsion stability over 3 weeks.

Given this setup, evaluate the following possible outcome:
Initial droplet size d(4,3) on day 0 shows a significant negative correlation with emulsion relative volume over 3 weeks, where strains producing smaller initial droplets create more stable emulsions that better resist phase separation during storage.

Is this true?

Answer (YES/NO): NO